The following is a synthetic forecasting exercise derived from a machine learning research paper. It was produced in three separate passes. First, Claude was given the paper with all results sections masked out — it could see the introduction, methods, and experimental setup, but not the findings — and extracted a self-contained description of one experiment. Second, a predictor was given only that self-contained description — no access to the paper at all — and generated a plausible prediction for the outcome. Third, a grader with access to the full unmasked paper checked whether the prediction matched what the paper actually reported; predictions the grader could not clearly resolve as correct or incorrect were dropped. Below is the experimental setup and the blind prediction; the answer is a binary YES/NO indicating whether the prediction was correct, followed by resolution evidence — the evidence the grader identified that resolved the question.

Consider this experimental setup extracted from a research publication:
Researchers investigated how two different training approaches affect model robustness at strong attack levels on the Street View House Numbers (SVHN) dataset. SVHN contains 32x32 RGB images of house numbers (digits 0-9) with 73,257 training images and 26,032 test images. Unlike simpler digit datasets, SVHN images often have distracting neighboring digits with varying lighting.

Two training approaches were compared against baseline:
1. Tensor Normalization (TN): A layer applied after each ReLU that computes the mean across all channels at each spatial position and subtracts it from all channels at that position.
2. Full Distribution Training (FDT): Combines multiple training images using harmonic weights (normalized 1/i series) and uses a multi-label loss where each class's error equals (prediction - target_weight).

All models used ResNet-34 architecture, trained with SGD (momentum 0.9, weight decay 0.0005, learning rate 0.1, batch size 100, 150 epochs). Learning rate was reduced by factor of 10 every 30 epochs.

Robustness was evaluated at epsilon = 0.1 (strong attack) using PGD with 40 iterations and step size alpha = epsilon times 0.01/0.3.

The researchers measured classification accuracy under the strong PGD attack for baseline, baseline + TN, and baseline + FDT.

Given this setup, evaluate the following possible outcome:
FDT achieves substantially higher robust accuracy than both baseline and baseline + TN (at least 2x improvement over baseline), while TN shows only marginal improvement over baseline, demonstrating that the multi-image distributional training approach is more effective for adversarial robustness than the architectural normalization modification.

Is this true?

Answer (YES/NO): NO